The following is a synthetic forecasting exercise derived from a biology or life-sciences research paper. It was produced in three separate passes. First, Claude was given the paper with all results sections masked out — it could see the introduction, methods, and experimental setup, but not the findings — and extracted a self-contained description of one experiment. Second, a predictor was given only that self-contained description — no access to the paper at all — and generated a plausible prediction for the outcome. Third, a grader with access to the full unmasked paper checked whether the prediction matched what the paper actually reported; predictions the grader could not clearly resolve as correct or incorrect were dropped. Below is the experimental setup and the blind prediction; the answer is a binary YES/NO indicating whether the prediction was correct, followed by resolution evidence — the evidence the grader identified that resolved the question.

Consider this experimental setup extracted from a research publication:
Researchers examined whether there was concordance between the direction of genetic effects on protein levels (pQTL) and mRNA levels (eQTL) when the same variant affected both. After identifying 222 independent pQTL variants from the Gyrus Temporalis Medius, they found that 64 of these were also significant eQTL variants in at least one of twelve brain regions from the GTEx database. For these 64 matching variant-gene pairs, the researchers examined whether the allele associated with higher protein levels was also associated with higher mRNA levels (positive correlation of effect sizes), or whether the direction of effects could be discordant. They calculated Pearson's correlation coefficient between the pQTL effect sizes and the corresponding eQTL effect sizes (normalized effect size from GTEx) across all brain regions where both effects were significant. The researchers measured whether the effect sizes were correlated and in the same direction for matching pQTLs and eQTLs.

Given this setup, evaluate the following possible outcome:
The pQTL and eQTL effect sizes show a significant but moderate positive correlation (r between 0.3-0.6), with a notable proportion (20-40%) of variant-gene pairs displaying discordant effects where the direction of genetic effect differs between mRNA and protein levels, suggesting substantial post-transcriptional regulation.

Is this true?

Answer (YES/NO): NO